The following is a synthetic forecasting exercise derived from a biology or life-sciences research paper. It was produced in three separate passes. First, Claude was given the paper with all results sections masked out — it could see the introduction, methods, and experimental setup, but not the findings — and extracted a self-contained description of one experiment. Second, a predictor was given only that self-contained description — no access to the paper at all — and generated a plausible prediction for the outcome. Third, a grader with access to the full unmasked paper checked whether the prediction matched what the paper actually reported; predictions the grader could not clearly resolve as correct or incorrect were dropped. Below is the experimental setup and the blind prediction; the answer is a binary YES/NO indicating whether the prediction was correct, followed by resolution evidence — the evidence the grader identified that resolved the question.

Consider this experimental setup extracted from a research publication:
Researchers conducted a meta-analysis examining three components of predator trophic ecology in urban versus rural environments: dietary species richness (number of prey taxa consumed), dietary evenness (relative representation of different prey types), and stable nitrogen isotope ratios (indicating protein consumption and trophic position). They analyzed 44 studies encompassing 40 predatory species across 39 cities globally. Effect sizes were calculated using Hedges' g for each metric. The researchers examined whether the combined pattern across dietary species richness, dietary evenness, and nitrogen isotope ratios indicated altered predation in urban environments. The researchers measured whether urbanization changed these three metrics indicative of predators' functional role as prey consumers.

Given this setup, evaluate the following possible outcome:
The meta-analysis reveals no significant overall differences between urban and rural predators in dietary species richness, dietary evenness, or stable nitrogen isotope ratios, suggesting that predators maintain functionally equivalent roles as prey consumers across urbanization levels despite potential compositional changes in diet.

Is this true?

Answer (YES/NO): YES